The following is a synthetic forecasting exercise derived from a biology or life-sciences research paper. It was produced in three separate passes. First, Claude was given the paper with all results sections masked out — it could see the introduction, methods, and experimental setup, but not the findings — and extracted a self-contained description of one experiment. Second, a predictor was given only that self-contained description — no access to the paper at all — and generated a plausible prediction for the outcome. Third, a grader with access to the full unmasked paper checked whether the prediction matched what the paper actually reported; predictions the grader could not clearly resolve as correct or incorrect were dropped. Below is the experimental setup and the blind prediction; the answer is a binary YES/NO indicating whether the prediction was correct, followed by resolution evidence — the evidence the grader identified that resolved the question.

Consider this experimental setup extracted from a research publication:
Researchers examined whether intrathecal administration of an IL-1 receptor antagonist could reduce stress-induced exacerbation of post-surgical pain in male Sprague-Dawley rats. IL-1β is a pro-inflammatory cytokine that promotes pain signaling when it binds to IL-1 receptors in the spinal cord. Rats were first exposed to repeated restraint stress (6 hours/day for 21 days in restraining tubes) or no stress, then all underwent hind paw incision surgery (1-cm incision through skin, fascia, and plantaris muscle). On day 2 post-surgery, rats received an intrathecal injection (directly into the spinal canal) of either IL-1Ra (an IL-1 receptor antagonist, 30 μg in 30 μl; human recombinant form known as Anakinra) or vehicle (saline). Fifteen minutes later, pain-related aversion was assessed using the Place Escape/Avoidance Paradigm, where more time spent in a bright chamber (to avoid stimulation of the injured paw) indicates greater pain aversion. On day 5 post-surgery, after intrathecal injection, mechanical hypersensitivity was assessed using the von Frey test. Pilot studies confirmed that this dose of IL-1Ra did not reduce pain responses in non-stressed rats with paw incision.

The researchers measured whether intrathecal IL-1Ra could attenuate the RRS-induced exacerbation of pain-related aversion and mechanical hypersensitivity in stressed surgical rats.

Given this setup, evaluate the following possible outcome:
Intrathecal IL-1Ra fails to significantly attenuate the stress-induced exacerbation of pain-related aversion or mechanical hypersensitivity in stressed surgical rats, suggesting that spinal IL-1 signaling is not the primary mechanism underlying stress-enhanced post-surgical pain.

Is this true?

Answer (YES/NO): NO